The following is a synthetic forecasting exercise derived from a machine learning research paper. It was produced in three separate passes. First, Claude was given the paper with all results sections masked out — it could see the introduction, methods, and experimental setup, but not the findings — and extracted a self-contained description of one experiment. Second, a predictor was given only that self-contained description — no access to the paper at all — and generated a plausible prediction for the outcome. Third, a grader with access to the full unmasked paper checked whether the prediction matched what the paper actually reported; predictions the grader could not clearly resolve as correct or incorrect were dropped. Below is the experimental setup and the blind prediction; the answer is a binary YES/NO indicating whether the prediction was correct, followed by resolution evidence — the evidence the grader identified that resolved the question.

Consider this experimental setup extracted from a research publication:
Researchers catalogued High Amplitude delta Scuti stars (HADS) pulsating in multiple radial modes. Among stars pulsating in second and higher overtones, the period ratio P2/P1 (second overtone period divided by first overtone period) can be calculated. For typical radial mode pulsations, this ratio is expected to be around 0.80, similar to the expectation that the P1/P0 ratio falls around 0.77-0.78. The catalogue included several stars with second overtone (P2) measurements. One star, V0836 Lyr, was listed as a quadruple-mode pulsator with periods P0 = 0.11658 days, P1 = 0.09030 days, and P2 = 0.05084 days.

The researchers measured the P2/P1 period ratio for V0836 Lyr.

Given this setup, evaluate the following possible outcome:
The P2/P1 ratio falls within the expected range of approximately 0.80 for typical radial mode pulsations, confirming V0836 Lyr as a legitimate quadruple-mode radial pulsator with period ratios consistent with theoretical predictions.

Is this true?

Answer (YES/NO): NO